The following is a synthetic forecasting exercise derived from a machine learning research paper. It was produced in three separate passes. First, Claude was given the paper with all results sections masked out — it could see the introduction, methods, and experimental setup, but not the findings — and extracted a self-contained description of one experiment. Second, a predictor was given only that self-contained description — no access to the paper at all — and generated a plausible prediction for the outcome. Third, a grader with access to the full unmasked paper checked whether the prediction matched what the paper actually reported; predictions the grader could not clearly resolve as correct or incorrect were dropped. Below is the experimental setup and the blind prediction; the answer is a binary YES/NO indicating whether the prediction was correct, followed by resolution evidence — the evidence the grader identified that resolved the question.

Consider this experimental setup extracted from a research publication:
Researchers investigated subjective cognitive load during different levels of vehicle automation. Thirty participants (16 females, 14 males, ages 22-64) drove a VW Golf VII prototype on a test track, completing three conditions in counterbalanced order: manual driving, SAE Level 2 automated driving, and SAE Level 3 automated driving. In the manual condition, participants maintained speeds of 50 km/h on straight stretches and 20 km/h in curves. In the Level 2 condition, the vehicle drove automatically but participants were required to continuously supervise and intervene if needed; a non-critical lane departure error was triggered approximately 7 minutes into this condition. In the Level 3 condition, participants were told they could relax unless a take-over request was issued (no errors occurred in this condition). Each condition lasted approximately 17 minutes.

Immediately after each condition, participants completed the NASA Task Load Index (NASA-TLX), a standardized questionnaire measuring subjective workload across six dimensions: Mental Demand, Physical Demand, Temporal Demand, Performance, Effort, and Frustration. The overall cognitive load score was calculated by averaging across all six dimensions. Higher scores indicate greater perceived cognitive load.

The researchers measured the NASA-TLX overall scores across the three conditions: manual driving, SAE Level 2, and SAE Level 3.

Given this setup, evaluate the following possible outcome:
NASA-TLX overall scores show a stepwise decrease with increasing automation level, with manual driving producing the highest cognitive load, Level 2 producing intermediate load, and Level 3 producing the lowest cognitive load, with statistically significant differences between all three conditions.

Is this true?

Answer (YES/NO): NO